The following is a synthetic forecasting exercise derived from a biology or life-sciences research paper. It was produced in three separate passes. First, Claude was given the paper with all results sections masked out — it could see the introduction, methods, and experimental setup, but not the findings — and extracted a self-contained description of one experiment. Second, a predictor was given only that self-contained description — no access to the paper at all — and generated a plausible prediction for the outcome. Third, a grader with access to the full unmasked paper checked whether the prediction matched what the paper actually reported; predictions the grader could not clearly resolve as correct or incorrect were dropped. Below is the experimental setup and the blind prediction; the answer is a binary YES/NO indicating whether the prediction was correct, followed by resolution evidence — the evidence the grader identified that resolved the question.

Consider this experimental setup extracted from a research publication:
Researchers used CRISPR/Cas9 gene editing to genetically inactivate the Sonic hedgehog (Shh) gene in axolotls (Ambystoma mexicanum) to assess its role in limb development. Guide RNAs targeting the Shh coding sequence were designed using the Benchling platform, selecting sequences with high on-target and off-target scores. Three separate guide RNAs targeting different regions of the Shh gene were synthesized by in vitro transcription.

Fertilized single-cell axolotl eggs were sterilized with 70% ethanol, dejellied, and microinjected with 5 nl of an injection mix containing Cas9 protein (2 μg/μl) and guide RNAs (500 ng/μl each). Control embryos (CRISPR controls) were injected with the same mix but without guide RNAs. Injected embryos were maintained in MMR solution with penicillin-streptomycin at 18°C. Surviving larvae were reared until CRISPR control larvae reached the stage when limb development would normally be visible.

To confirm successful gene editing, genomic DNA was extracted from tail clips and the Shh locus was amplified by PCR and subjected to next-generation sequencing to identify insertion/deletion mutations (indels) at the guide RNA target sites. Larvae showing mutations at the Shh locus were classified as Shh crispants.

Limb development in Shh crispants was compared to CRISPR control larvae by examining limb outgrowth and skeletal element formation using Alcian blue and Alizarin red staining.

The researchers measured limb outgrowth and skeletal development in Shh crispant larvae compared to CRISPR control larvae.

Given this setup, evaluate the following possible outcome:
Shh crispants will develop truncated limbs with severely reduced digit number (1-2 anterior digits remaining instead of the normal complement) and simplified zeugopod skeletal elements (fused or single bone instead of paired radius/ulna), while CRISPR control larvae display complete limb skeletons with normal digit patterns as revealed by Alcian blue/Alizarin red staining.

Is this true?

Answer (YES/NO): NO